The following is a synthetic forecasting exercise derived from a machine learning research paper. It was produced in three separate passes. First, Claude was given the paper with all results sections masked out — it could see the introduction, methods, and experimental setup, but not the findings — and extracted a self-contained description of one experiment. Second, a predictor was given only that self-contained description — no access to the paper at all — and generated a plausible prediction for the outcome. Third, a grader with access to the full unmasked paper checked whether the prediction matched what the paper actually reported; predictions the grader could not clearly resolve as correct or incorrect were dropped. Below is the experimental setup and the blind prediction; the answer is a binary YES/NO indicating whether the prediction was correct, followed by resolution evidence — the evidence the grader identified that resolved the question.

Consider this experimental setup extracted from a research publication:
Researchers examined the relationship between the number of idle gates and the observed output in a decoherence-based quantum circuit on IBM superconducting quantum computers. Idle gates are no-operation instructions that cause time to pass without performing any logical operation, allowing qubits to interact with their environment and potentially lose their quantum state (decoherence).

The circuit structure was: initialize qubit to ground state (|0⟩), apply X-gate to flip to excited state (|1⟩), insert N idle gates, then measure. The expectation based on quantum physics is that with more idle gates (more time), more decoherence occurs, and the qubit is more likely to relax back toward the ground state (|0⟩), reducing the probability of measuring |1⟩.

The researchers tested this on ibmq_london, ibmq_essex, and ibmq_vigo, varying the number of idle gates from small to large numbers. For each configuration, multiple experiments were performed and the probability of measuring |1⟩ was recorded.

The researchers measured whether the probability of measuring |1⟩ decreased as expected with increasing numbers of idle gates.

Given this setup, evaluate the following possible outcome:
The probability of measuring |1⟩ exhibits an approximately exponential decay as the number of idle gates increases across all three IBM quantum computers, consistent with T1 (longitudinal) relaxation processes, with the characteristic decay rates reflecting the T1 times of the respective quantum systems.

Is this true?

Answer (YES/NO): NO